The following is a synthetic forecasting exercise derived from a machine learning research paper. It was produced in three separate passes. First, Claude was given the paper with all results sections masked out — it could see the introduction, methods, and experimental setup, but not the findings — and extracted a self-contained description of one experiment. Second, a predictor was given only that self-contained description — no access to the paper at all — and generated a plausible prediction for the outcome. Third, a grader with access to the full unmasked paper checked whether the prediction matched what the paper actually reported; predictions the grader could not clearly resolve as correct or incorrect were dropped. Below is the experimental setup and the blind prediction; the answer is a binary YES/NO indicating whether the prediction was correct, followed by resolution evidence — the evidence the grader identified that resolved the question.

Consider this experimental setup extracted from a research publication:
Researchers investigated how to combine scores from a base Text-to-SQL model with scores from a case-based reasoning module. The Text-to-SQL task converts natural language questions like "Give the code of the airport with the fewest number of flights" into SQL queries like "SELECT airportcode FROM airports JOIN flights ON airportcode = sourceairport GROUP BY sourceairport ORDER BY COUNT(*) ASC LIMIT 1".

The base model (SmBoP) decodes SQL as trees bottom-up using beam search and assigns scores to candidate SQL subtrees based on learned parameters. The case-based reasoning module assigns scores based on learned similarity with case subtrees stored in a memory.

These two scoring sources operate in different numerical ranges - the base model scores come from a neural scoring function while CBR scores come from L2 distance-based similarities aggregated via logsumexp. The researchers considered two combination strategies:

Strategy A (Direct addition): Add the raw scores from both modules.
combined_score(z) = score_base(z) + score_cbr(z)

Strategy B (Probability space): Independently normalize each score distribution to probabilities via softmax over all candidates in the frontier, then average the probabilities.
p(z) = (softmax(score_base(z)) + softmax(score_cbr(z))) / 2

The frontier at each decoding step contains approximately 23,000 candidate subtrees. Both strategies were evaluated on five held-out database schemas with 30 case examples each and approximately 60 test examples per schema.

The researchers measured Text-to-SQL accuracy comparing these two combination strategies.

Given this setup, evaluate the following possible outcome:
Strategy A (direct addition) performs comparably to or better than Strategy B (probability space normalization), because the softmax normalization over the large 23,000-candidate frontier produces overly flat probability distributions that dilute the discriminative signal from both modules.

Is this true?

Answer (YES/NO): NO